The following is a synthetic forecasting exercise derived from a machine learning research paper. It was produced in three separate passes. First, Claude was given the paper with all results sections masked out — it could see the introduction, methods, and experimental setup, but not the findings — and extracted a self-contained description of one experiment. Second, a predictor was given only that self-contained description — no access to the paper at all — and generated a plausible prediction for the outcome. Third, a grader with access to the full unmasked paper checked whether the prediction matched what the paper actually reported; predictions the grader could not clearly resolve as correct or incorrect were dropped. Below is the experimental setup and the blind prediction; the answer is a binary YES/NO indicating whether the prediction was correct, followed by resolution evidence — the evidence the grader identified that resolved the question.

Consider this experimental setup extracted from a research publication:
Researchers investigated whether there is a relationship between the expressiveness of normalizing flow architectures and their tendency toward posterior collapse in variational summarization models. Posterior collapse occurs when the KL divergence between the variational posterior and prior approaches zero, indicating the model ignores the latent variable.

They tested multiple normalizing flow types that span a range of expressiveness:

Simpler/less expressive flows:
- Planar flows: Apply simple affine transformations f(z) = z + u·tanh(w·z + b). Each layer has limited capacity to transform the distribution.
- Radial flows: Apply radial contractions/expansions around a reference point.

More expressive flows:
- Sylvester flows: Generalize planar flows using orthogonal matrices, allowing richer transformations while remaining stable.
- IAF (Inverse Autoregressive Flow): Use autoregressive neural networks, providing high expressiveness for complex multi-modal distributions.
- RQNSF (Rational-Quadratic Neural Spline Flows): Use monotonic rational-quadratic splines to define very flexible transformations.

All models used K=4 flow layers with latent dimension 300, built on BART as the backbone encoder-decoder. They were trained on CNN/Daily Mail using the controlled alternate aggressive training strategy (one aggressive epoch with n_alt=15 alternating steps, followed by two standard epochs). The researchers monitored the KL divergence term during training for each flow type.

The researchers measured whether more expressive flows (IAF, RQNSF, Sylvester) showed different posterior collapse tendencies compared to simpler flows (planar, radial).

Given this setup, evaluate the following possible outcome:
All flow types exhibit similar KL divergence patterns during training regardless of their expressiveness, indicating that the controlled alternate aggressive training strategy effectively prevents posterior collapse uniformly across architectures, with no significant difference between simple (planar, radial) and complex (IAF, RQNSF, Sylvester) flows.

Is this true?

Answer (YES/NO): NO